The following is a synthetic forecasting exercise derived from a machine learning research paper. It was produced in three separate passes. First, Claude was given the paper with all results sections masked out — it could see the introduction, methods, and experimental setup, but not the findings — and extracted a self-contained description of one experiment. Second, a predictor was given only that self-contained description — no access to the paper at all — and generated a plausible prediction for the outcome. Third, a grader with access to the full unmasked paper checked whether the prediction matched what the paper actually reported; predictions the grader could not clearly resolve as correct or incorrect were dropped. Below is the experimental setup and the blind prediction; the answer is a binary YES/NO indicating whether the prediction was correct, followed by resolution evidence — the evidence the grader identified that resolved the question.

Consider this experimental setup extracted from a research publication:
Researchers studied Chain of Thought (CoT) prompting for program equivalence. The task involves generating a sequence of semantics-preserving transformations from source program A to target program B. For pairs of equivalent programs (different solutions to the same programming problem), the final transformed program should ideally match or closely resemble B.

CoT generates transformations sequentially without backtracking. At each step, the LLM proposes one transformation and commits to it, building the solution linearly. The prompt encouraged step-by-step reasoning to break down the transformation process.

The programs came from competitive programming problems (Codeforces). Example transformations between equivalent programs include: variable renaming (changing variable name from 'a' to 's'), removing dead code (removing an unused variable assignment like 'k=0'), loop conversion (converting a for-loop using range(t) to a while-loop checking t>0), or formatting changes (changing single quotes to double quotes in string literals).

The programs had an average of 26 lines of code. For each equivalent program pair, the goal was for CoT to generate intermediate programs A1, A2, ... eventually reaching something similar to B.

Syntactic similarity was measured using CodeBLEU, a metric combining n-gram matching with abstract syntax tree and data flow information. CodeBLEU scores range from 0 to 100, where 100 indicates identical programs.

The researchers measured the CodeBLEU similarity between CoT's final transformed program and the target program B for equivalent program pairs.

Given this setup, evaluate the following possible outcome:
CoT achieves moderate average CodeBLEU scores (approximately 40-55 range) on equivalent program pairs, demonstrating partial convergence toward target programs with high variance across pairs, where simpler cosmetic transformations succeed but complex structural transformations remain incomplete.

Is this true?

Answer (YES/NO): YES